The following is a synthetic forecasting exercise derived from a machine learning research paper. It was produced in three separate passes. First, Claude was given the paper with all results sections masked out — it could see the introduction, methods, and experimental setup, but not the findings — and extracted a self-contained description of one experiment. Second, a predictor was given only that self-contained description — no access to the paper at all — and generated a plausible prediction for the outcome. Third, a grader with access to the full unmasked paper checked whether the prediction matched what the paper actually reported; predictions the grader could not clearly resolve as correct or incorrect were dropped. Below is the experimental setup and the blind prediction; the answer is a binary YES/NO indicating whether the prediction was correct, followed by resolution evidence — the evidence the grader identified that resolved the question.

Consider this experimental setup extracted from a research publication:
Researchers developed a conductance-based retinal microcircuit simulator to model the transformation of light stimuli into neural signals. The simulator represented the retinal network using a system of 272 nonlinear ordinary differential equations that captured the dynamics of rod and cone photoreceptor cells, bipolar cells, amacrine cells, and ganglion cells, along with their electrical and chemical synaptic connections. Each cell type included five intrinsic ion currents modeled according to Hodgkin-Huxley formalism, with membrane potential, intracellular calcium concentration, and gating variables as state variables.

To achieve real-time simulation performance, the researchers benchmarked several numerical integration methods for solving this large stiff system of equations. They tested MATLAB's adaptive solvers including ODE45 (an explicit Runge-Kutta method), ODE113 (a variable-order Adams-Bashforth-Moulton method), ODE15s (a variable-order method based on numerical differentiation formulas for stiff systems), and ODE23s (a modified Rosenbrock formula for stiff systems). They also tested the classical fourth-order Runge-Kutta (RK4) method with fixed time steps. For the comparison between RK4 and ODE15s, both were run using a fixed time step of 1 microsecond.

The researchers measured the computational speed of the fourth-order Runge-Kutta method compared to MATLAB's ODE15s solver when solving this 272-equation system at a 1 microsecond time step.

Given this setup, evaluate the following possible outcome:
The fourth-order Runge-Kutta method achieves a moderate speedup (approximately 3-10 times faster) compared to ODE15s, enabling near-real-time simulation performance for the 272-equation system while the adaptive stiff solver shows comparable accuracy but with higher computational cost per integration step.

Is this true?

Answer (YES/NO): NO